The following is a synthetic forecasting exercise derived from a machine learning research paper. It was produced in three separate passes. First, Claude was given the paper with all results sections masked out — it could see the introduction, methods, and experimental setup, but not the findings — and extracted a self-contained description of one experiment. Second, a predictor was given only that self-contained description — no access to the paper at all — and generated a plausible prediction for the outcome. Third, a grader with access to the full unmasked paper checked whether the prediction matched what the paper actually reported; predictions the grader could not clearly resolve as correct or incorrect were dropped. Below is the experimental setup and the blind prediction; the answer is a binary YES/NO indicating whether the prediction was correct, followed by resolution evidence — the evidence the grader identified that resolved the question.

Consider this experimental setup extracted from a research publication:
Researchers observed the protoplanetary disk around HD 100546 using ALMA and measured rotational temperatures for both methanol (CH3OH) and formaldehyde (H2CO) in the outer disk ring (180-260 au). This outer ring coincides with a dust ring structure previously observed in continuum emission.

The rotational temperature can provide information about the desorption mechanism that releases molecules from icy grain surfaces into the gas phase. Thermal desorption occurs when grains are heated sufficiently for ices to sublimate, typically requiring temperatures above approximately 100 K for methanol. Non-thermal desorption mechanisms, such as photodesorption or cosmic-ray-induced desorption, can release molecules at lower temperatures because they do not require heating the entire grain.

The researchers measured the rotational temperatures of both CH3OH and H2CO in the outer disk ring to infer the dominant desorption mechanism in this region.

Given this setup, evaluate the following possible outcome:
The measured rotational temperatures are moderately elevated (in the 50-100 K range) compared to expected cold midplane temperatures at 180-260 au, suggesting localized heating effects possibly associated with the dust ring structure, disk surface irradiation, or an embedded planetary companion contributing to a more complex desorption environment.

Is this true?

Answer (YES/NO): NO